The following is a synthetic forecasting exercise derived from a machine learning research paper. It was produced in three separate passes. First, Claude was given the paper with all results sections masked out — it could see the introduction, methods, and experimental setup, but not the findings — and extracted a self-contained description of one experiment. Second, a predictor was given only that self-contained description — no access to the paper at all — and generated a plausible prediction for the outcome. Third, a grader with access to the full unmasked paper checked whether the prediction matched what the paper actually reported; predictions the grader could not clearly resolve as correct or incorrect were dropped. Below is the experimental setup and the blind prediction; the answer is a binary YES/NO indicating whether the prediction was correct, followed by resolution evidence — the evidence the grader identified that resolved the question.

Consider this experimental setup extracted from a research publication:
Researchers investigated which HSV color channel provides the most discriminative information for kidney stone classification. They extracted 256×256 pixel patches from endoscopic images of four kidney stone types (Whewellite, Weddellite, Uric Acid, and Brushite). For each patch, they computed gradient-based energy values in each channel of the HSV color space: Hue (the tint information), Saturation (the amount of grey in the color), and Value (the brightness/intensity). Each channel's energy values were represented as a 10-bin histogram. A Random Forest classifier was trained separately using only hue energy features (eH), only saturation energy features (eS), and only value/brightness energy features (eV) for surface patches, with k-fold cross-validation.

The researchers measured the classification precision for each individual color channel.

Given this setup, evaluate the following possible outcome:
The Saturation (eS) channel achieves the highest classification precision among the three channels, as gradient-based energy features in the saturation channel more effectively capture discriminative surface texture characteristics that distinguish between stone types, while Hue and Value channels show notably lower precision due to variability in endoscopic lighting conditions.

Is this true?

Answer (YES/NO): NO